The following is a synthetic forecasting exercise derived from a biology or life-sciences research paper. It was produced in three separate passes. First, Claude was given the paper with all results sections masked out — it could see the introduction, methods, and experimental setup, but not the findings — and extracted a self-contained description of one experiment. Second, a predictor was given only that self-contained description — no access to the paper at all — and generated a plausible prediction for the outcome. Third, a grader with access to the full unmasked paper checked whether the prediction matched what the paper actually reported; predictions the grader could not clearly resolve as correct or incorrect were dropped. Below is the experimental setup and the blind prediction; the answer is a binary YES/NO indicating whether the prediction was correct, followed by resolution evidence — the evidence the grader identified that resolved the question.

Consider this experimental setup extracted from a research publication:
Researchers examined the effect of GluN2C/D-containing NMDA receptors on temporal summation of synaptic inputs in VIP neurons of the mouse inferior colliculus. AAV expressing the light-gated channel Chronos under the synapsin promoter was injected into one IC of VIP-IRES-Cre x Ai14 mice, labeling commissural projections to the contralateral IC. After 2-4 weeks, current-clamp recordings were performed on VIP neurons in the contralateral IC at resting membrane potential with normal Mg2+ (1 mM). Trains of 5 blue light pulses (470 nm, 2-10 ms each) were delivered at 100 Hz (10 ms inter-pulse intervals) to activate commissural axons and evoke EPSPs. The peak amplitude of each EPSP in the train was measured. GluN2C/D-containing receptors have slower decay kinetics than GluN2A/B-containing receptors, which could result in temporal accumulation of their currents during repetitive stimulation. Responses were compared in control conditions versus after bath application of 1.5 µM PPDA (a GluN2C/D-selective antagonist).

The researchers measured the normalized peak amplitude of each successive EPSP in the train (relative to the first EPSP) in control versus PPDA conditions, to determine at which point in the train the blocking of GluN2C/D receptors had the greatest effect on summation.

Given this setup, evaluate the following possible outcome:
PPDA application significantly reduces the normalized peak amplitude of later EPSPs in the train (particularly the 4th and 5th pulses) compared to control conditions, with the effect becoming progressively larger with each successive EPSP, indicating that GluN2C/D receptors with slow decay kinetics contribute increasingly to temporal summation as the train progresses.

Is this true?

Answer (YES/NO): NO